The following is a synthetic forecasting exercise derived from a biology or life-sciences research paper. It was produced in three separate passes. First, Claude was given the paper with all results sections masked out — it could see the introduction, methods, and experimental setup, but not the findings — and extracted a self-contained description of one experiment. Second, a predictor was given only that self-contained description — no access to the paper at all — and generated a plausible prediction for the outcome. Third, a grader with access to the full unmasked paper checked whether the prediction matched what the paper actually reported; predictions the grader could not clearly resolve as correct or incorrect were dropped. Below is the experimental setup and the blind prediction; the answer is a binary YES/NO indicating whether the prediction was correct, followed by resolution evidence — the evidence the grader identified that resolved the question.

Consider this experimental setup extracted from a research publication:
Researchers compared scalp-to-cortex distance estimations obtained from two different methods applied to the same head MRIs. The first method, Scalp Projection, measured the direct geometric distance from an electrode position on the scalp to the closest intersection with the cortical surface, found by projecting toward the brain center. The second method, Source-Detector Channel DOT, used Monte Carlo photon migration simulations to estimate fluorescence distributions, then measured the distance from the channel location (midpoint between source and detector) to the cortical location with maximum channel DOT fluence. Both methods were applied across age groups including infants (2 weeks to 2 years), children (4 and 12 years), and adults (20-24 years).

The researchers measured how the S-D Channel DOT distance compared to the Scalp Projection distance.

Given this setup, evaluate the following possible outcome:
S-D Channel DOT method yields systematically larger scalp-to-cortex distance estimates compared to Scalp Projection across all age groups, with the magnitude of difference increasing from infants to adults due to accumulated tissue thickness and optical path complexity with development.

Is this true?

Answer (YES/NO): NO